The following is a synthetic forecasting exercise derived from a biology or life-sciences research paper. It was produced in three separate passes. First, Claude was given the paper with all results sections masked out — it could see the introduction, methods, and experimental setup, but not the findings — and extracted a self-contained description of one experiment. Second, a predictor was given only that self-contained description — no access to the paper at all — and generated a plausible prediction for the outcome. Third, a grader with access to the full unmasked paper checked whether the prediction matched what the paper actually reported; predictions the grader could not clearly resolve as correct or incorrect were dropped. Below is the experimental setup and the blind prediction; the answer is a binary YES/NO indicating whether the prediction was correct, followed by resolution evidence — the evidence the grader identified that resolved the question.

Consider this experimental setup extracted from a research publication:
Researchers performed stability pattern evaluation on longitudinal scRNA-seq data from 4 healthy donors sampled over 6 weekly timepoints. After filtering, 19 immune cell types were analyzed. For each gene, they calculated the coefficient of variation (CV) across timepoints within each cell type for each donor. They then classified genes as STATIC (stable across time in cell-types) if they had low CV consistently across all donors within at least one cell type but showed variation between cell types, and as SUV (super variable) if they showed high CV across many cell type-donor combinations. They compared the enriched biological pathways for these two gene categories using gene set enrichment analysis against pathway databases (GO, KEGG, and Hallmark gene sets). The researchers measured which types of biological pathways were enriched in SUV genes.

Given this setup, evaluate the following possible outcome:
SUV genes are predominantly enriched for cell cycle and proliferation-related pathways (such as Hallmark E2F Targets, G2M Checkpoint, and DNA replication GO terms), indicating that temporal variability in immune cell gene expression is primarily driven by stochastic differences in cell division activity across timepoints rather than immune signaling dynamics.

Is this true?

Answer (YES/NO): NO